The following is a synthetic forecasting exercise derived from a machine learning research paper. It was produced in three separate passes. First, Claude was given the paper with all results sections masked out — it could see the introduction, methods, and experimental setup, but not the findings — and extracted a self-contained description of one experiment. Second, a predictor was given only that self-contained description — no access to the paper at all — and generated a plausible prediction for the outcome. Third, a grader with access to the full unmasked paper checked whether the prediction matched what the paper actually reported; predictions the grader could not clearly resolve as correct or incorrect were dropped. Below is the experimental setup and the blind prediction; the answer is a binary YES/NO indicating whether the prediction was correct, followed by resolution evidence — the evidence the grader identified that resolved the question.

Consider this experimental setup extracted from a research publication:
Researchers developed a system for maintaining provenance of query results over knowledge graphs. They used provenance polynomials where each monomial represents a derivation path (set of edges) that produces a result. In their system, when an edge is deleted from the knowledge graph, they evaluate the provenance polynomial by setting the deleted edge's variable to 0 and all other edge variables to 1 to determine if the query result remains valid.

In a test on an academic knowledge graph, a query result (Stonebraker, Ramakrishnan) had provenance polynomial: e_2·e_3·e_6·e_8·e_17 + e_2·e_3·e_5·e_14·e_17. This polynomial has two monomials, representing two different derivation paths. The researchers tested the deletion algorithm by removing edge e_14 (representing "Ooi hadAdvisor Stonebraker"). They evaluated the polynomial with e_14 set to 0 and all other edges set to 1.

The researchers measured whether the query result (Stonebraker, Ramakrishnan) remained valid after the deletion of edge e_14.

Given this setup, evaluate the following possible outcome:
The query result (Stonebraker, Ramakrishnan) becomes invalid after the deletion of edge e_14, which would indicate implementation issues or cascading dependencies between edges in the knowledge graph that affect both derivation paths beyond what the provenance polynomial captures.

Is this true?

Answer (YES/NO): NO